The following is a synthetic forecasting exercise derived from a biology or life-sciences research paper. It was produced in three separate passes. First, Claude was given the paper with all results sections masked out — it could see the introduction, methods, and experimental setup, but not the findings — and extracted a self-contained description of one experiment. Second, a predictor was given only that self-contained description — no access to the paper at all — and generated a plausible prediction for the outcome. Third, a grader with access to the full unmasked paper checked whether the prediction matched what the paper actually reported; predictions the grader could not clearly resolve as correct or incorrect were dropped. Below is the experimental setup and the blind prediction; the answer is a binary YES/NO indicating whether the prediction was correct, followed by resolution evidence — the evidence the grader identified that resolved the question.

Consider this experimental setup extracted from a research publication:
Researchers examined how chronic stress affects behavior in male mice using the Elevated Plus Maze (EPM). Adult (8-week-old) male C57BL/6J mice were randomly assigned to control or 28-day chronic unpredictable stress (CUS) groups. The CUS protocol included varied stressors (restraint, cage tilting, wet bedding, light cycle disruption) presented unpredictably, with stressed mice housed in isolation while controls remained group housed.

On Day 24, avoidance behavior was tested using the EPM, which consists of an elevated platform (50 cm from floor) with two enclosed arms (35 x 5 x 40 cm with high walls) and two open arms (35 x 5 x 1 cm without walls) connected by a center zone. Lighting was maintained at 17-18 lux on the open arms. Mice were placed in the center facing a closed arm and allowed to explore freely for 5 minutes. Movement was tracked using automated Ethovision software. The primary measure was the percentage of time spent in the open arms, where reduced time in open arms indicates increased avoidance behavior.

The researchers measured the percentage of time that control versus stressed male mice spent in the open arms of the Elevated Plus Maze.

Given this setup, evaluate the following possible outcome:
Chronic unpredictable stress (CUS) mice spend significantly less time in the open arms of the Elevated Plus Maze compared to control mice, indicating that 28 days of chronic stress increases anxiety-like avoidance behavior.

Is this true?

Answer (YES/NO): YES